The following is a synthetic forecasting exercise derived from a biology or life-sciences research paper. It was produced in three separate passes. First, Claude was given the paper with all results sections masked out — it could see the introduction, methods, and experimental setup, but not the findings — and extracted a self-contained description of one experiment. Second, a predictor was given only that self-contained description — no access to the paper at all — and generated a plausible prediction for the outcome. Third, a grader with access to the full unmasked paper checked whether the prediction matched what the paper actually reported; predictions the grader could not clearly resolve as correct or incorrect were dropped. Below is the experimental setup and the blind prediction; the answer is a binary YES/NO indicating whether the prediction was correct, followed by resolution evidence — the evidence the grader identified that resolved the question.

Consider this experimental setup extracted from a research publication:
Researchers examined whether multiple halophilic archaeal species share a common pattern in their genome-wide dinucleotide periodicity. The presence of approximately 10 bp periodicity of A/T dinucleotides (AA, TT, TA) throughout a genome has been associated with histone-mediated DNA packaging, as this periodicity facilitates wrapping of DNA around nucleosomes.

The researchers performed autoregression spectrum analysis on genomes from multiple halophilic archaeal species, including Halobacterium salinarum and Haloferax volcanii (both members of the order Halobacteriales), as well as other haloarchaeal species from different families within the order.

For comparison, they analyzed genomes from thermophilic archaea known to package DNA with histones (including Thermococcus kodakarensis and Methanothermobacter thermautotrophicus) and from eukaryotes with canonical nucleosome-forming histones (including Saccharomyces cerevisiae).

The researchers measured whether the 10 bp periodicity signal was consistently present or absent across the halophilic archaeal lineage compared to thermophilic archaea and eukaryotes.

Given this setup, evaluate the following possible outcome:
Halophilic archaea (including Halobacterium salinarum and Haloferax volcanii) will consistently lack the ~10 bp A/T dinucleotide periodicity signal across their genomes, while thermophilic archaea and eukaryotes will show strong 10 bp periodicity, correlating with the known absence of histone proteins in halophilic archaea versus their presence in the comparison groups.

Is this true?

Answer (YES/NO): NO